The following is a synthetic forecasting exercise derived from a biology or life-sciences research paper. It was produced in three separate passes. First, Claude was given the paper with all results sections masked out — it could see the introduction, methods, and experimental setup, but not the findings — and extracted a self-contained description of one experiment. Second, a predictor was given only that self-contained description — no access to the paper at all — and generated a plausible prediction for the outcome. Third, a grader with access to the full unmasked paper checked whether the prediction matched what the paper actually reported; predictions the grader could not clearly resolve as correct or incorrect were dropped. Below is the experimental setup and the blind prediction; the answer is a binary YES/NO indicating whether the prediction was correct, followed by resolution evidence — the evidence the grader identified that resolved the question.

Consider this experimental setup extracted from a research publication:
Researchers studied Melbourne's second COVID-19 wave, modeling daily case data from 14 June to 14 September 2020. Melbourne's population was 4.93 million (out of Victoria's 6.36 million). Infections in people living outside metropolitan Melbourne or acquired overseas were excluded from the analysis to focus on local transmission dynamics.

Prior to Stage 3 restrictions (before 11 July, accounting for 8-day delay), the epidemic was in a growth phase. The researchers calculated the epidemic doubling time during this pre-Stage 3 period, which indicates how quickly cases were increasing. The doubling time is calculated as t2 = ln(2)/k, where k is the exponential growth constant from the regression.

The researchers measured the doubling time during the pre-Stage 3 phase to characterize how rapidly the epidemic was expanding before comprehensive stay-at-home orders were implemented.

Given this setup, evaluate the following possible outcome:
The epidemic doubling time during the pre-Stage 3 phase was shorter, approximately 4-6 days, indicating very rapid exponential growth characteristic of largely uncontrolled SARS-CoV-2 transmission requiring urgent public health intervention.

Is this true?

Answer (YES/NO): YES